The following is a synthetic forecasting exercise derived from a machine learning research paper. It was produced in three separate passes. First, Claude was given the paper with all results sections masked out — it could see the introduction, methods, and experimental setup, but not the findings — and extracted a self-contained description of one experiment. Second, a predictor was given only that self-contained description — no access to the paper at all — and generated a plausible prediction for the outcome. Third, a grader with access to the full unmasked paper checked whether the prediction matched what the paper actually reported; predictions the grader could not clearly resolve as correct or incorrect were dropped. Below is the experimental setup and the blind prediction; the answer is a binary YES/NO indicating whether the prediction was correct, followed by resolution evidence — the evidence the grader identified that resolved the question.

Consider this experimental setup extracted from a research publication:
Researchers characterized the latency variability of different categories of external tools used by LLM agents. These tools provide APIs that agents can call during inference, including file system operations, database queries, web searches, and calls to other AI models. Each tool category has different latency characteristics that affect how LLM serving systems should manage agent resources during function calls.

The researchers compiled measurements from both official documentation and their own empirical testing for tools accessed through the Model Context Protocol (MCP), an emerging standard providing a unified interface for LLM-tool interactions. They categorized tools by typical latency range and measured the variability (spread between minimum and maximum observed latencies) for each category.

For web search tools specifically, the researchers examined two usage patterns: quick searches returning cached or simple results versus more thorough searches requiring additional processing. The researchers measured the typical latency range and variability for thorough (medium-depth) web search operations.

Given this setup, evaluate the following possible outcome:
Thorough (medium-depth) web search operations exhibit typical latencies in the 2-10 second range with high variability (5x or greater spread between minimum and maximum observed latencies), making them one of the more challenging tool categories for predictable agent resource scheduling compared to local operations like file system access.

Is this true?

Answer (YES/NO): NO